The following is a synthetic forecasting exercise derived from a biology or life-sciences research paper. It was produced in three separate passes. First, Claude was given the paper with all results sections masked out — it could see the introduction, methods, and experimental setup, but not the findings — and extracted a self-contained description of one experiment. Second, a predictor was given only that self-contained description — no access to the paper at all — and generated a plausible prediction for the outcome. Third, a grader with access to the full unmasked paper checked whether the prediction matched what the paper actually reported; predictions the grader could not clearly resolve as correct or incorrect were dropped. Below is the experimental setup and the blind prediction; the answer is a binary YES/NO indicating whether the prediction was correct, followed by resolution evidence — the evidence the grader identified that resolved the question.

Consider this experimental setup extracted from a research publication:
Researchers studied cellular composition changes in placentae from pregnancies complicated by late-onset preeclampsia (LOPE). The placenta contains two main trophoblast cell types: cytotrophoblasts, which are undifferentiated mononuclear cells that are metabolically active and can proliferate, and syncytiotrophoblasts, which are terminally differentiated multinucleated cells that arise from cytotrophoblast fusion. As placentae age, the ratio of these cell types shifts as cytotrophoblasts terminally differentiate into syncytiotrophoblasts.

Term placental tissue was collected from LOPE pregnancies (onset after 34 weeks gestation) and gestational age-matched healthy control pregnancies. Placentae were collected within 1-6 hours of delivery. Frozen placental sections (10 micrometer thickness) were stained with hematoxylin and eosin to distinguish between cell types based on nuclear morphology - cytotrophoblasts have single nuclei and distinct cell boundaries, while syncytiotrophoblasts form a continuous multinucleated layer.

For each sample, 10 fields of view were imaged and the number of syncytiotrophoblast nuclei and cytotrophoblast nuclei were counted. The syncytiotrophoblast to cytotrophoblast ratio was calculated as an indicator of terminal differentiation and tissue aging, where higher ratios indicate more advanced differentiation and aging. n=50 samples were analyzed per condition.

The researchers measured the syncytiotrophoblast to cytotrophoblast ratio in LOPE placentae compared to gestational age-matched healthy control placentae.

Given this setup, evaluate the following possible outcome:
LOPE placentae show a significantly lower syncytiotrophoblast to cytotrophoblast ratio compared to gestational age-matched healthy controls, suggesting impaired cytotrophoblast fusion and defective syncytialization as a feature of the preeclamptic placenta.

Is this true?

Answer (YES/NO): NO